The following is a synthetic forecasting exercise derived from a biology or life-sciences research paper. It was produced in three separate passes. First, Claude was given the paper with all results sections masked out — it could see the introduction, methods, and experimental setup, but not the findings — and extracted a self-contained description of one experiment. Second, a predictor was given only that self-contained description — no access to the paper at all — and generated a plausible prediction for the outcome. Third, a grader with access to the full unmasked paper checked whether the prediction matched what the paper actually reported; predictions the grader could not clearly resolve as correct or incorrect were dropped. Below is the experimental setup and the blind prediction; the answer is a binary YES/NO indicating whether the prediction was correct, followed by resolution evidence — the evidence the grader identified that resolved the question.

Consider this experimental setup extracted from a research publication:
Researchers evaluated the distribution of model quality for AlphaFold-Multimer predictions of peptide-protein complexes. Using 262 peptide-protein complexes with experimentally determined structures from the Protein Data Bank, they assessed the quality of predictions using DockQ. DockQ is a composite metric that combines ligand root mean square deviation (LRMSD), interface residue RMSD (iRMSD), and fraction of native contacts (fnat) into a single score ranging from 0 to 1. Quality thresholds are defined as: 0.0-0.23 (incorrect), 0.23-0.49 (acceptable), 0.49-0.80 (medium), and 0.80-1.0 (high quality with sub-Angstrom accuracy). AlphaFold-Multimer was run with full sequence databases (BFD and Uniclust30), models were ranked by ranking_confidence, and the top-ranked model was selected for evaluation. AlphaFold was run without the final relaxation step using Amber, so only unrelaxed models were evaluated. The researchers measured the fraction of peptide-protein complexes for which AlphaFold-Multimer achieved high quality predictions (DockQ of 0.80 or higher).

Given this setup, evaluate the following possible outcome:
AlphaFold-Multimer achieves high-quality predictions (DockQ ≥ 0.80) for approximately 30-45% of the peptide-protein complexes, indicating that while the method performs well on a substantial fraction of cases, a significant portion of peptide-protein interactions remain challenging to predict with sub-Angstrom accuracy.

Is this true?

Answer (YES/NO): NO